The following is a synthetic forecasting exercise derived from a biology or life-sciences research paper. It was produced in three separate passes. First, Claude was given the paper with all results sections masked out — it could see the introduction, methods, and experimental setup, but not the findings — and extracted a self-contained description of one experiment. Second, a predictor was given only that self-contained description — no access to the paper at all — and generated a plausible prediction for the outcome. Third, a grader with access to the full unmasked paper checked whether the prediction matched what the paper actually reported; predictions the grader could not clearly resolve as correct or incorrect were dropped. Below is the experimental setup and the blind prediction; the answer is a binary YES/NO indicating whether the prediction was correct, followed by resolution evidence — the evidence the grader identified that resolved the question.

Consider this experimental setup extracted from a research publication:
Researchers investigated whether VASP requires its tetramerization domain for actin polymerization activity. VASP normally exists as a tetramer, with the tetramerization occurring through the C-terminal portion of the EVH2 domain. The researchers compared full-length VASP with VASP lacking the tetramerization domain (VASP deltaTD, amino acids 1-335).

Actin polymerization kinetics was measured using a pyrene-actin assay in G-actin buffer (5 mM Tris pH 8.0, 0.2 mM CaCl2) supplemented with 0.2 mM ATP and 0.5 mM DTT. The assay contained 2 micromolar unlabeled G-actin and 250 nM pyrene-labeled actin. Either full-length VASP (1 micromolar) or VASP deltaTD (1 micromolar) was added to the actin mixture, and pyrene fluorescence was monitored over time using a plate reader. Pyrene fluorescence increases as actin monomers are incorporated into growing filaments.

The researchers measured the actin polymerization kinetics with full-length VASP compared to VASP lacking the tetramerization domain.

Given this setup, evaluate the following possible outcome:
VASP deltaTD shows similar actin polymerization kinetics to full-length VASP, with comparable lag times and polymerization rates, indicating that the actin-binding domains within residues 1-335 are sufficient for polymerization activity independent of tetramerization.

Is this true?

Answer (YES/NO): NO